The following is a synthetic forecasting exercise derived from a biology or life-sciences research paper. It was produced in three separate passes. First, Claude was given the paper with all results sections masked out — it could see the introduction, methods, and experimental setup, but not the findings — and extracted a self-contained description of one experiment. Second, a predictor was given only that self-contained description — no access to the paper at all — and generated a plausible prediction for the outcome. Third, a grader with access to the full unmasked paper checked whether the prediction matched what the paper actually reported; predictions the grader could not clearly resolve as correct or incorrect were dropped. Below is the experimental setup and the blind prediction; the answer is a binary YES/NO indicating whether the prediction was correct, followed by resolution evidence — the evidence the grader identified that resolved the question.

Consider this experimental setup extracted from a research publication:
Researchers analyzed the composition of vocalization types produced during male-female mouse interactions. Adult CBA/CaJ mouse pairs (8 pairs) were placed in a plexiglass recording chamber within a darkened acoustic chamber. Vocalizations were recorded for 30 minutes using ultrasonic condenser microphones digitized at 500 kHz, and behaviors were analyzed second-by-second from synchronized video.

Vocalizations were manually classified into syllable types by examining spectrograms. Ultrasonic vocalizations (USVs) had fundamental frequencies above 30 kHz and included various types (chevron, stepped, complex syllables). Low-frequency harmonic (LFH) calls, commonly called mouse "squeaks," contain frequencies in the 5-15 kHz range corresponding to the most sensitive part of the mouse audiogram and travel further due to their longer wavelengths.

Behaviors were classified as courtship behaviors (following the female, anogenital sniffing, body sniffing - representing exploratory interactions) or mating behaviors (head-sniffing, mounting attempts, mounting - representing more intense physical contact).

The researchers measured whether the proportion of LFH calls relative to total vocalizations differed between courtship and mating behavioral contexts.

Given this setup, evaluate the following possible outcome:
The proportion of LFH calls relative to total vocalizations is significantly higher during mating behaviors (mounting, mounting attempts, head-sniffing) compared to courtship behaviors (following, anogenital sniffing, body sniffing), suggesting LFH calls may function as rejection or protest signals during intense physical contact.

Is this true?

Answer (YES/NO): YES